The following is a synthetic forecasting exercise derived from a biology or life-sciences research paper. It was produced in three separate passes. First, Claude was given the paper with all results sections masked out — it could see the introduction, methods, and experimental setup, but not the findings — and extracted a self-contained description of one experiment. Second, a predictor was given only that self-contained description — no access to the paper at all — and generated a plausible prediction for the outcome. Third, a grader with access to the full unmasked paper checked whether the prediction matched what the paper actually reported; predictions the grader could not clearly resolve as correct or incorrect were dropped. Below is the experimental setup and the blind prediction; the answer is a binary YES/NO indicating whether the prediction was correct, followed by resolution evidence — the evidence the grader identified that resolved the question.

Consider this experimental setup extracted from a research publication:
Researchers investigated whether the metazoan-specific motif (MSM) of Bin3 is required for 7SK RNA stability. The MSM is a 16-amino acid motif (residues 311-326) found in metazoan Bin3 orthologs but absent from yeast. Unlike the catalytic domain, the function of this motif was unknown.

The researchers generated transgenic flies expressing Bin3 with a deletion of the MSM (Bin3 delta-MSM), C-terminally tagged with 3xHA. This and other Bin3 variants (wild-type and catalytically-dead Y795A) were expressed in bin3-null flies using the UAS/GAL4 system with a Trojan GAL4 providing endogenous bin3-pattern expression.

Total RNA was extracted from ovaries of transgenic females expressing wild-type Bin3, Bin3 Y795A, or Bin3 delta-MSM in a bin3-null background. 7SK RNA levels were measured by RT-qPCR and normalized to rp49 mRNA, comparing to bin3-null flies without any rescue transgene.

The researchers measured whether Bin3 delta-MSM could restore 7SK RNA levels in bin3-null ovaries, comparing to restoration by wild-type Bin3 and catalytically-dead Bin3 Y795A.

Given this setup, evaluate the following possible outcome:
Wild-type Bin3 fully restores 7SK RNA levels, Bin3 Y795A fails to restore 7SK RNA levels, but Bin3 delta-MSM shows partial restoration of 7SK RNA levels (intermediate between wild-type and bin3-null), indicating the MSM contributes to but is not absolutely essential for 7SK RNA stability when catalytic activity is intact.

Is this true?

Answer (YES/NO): NO